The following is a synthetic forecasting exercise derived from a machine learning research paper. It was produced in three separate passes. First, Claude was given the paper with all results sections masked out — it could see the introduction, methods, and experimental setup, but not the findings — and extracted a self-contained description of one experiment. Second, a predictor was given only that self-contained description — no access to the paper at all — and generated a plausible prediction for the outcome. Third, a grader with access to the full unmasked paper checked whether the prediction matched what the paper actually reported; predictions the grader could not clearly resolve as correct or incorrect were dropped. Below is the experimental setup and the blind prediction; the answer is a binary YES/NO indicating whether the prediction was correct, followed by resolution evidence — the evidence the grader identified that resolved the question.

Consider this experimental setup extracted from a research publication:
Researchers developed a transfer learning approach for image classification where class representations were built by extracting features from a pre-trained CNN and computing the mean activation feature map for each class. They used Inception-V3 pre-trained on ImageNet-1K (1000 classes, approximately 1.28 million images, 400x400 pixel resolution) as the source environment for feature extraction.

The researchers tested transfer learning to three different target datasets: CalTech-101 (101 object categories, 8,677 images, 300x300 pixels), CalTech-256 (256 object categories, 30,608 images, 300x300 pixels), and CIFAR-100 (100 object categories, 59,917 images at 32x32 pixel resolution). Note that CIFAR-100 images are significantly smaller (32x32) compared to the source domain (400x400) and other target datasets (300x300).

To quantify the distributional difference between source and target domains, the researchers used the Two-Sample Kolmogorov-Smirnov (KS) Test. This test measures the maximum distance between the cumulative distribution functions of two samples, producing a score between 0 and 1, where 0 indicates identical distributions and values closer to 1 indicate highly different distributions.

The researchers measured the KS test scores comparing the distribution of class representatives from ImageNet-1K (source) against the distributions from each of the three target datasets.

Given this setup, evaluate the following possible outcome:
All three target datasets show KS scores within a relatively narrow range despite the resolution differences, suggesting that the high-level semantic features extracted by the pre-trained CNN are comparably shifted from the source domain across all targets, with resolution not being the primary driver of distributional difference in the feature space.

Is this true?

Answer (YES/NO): NO